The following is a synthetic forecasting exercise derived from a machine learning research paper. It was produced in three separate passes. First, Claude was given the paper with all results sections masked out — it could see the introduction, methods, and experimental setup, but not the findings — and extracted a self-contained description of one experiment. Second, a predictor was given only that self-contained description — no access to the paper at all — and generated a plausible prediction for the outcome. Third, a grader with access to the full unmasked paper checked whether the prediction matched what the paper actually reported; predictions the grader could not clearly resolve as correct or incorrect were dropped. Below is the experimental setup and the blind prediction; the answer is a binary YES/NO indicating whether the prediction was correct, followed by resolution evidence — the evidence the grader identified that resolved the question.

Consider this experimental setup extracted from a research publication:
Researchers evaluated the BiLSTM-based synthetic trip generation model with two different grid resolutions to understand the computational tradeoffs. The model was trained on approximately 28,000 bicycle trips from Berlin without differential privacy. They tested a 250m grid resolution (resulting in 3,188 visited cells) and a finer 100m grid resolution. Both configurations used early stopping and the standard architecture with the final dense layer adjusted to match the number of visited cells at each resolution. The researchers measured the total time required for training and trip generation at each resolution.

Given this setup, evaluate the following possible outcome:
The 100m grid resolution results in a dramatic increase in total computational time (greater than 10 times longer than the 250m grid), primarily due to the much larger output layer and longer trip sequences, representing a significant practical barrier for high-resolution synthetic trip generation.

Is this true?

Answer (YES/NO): NO